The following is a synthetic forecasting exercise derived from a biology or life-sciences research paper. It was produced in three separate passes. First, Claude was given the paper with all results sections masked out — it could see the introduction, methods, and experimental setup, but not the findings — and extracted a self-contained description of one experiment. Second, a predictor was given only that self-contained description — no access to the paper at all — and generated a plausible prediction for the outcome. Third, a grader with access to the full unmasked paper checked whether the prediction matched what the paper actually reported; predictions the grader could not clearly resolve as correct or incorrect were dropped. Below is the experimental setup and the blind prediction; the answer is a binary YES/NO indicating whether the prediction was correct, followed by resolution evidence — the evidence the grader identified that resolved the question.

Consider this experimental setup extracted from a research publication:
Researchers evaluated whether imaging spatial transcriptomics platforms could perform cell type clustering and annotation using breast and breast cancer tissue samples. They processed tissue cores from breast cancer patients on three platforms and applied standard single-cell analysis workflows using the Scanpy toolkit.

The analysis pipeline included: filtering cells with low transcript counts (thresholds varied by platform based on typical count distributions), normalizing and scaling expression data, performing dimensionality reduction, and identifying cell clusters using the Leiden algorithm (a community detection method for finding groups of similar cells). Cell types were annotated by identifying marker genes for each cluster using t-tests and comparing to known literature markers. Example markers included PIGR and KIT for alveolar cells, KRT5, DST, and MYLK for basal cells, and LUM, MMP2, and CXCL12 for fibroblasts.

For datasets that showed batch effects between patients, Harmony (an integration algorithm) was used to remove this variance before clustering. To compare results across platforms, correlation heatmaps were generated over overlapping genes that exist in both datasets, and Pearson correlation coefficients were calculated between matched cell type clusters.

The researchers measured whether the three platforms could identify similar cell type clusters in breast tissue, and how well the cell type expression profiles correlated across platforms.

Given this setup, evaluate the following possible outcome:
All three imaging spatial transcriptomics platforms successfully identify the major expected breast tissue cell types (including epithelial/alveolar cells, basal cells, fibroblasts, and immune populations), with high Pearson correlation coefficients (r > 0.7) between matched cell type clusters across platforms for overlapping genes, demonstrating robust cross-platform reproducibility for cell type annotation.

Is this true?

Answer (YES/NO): NO